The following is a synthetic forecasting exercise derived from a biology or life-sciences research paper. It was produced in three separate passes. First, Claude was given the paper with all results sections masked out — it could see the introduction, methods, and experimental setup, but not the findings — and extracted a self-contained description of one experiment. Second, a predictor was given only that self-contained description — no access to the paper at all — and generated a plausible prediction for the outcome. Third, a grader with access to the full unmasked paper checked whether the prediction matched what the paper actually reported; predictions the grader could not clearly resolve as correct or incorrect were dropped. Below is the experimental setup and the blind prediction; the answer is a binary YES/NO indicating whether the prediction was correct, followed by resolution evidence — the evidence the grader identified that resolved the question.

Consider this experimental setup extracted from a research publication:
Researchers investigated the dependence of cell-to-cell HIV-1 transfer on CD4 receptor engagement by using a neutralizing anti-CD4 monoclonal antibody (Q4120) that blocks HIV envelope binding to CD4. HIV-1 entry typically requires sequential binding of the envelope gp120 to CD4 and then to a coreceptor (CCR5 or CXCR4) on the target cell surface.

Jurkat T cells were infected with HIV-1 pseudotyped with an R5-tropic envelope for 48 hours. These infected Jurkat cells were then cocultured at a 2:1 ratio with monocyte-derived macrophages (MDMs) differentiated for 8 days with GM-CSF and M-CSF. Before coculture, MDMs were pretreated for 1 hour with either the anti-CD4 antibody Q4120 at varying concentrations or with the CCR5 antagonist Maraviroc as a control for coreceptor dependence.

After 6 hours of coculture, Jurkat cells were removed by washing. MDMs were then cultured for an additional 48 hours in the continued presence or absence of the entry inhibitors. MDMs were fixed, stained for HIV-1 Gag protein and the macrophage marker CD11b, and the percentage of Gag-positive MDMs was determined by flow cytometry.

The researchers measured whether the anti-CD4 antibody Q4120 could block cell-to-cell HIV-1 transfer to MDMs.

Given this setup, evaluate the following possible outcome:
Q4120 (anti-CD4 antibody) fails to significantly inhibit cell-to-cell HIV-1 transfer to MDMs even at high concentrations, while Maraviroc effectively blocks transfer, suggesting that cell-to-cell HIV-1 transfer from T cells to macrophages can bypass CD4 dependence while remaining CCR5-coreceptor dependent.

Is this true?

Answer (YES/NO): NO